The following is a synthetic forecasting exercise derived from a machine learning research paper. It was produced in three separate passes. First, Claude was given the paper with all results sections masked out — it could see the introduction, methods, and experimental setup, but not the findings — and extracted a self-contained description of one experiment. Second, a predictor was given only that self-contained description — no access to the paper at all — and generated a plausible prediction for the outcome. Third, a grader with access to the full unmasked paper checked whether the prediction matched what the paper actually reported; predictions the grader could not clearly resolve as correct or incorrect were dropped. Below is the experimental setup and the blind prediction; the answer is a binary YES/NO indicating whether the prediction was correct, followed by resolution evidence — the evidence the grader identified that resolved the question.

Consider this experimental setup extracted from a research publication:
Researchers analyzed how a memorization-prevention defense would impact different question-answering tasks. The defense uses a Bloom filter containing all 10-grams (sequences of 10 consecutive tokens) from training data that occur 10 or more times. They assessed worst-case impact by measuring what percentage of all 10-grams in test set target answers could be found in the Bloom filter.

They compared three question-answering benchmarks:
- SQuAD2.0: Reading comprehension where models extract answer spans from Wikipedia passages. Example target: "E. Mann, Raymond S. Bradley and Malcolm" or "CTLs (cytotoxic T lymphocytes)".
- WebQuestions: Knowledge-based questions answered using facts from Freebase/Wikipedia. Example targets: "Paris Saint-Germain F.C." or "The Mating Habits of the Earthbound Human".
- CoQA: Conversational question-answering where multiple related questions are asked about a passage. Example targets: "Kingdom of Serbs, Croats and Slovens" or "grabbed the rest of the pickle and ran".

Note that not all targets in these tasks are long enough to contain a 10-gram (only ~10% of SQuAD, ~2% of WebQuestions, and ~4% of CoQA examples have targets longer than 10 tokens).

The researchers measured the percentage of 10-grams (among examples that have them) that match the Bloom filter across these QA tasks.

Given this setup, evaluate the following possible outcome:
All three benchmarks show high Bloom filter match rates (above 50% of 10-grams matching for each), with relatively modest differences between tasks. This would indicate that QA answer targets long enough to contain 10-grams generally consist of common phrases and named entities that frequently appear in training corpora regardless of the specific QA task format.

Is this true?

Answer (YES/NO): NO